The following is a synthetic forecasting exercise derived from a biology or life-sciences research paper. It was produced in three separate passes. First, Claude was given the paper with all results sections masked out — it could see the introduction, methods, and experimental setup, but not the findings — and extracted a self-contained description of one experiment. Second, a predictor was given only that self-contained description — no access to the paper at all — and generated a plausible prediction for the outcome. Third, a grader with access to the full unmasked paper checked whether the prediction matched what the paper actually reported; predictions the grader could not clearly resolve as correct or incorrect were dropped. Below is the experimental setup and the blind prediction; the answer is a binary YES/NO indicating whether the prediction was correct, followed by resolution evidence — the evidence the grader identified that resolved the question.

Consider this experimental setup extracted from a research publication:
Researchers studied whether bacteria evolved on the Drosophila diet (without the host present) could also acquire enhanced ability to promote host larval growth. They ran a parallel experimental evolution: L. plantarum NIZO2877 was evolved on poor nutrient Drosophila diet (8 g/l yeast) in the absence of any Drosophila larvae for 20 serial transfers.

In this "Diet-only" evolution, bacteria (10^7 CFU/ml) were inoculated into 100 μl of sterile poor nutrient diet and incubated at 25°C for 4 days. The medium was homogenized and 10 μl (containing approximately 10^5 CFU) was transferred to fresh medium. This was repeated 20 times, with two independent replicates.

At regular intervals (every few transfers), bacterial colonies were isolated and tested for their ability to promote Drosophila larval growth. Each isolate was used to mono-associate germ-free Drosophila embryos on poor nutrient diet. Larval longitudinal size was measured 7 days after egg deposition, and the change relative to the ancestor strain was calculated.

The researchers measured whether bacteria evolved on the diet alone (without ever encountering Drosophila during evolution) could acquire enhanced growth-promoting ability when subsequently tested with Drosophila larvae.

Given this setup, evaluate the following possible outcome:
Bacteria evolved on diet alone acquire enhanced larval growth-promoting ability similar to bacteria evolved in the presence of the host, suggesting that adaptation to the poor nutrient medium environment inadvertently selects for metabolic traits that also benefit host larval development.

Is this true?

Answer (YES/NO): YES